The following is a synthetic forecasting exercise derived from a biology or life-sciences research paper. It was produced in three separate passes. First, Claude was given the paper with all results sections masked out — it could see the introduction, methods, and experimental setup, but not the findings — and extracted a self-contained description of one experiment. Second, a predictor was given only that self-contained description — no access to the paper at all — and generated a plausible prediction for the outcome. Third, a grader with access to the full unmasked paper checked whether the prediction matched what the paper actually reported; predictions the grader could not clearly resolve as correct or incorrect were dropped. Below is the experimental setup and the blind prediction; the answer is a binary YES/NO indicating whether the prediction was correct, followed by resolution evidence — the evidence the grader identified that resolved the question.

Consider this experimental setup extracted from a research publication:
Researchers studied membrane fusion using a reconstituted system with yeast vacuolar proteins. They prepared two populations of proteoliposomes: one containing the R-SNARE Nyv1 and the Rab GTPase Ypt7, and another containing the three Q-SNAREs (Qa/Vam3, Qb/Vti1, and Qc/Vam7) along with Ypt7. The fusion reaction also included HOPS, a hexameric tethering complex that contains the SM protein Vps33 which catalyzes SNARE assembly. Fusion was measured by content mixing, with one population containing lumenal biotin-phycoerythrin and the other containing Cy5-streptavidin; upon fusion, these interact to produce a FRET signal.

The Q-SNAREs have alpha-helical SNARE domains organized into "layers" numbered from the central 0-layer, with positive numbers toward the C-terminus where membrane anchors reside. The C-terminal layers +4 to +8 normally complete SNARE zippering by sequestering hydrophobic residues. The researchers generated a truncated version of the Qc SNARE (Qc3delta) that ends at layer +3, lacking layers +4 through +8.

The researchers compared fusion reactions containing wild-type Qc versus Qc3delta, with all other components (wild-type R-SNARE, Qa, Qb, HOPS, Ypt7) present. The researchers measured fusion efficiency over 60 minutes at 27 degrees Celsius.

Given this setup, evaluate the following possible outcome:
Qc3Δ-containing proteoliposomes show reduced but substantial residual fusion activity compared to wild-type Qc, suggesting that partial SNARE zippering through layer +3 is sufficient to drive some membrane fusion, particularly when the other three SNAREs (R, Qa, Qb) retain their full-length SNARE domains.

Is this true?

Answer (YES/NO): NO